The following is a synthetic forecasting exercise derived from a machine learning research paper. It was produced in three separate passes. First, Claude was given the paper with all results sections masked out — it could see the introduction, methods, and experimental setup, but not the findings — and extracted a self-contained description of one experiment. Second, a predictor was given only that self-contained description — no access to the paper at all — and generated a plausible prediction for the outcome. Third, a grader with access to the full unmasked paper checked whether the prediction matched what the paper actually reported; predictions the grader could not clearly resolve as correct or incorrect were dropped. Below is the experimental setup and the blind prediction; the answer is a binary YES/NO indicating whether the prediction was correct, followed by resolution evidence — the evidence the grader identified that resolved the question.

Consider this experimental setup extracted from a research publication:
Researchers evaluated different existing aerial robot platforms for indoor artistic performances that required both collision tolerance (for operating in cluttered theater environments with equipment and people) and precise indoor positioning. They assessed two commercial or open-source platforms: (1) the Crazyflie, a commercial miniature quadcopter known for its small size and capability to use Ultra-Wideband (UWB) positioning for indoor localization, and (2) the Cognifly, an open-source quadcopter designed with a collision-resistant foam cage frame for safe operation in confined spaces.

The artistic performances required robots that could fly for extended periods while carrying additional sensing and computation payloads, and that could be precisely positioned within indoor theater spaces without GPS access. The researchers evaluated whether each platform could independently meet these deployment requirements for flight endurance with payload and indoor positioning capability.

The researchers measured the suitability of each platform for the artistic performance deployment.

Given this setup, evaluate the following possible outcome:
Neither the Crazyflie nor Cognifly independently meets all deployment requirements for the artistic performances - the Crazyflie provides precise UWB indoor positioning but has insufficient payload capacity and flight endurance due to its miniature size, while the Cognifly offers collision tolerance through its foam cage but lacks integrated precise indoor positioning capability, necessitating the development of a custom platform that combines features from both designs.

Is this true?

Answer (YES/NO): YES